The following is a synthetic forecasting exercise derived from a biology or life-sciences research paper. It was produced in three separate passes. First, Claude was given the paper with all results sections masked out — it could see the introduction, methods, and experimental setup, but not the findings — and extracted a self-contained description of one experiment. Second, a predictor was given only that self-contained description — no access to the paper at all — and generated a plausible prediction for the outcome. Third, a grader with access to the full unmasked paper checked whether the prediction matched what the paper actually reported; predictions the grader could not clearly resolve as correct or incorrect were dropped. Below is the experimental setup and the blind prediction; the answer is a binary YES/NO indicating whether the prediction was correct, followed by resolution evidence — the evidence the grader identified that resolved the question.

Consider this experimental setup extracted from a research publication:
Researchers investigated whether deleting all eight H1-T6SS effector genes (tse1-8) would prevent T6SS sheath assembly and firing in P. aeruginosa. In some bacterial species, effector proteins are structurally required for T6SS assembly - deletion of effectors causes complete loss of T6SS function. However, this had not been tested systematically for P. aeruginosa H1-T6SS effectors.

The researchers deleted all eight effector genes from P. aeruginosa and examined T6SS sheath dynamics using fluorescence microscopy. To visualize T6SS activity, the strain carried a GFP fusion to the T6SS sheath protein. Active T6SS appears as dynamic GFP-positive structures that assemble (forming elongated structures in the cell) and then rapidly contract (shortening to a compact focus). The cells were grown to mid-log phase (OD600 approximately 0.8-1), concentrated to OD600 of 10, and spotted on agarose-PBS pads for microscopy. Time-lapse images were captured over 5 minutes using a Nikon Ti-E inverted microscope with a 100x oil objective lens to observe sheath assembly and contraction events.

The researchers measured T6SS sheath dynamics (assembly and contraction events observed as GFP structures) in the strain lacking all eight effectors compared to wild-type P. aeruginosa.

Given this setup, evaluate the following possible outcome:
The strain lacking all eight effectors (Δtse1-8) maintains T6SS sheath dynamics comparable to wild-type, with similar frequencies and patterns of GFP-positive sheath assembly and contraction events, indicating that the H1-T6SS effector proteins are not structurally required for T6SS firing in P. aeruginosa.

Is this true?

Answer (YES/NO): YES